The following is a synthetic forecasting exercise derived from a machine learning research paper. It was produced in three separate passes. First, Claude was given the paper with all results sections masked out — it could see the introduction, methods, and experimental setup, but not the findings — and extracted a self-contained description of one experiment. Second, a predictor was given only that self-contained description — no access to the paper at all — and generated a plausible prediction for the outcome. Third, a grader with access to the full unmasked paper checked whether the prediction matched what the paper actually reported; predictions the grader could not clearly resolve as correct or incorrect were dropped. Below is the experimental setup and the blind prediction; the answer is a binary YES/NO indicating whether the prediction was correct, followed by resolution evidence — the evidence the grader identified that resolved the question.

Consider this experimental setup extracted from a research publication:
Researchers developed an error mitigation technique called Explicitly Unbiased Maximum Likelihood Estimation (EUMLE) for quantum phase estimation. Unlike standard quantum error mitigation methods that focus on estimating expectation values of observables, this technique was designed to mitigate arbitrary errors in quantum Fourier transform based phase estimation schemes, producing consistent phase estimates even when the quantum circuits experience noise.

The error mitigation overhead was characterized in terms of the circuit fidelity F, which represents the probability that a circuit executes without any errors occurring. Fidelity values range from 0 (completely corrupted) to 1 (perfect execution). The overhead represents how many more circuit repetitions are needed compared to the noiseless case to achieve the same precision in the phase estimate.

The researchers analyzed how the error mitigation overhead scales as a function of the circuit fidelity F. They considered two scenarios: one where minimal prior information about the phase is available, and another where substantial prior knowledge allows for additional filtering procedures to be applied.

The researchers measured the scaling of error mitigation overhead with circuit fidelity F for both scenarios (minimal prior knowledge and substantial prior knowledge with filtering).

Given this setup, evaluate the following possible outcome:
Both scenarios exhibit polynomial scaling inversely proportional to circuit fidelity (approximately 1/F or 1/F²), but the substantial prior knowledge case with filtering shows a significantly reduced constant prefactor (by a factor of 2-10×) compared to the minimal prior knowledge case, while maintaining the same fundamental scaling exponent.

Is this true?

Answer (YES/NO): NO